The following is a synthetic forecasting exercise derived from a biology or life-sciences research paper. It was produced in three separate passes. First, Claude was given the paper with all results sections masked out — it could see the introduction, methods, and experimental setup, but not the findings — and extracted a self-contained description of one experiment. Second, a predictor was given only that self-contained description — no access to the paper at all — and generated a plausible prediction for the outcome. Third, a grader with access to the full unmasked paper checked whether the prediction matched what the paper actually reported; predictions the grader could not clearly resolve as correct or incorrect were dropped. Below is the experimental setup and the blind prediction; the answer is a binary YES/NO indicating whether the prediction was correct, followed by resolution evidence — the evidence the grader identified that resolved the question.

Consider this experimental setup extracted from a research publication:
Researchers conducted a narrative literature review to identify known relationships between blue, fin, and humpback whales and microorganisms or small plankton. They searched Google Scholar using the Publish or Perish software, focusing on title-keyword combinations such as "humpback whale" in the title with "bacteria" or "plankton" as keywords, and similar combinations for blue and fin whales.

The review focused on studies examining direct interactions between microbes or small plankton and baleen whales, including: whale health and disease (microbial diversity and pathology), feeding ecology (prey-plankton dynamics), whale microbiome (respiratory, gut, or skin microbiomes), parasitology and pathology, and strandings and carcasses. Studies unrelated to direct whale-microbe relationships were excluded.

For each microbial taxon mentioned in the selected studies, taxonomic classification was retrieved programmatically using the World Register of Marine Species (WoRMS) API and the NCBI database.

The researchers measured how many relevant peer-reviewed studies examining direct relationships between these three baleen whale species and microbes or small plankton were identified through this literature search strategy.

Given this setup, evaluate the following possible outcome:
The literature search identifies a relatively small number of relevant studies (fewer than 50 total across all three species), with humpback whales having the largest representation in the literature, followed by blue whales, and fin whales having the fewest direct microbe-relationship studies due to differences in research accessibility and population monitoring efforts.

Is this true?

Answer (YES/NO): NO